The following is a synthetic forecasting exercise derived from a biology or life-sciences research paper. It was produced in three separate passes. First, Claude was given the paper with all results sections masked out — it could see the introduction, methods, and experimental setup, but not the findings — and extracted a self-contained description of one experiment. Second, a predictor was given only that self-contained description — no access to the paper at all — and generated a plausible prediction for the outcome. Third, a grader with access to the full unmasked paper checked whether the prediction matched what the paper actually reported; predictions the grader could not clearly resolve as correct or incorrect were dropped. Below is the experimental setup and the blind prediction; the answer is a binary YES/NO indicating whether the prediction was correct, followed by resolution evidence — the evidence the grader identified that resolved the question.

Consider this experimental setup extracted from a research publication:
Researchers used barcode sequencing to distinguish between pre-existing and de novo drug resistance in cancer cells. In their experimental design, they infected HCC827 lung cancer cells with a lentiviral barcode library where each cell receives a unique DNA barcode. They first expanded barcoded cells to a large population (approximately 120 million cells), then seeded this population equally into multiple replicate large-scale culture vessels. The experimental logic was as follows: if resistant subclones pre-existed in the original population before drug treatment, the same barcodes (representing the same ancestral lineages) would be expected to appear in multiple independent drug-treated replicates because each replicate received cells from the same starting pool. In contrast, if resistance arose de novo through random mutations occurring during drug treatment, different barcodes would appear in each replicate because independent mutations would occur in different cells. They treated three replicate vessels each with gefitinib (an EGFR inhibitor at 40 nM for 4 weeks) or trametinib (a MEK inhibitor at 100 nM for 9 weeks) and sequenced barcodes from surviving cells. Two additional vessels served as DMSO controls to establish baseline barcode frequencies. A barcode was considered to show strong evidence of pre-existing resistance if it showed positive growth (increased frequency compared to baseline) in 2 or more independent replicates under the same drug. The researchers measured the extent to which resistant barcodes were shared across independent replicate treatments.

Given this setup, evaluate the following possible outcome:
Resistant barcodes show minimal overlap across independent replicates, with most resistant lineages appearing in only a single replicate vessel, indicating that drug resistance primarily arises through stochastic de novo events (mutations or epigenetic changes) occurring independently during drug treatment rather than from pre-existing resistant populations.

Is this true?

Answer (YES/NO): NO